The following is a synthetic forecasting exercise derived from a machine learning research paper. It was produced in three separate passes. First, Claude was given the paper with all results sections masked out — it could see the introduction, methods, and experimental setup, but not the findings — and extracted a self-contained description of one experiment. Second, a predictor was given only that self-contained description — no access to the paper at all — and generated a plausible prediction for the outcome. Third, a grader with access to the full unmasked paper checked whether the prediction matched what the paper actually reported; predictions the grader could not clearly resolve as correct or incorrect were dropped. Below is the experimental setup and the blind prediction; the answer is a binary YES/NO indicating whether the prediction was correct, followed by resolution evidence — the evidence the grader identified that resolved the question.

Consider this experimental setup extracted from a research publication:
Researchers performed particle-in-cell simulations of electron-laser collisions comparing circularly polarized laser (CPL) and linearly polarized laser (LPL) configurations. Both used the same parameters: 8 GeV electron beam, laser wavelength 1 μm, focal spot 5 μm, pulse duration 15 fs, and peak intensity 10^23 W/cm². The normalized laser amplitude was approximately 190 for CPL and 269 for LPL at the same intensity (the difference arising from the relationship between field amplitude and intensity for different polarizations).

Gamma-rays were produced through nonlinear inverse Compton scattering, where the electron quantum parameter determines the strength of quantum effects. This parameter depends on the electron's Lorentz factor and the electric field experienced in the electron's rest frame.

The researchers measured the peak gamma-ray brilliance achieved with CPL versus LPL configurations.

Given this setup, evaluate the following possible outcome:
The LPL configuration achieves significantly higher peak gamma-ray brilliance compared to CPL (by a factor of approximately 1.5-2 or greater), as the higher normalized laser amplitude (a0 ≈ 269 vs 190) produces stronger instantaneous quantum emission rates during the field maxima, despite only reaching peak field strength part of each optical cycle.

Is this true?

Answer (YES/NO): NO